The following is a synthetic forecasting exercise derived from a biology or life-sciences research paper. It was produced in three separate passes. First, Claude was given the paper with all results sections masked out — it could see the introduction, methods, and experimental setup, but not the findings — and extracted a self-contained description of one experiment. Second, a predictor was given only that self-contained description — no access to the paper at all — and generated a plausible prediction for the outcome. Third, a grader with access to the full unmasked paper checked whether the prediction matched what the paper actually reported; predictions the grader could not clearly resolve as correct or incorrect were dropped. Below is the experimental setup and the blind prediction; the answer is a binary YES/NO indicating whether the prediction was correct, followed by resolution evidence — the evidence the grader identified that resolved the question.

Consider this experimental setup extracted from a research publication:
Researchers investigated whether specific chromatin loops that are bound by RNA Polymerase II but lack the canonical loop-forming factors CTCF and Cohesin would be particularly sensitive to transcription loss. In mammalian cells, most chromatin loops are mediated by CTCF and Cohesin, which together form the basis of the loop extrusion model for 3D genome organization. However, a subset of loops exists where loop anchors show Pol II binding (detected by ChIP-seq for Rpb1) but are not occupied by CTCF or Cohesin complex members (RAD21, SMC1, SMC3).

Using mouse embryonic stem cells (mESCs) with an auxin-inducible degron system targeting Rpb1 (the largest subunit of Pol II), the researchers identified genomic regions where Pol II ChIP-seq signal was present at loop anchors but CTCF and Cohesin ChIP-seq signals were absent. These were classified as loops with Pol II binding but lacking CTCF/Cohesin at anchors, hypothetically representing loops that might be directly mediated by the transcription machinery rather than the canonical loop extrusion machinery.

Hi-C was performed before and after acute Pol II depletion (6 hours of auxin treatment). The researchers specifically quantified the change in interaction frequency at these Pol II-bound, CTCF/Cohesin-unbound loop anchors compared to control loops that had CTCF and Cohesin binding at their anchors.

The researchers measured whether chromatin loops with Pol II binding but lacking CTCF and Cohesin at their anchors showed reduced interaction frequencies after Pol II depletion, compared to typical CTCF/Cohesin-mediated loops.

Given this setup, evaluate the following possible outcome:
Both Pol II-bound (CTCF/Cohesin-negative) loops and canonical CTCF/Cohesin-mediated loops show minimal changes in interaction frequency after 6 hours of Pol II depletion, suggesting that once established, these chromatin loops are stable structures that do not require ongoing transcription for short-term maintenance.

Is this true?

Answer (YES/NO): YES